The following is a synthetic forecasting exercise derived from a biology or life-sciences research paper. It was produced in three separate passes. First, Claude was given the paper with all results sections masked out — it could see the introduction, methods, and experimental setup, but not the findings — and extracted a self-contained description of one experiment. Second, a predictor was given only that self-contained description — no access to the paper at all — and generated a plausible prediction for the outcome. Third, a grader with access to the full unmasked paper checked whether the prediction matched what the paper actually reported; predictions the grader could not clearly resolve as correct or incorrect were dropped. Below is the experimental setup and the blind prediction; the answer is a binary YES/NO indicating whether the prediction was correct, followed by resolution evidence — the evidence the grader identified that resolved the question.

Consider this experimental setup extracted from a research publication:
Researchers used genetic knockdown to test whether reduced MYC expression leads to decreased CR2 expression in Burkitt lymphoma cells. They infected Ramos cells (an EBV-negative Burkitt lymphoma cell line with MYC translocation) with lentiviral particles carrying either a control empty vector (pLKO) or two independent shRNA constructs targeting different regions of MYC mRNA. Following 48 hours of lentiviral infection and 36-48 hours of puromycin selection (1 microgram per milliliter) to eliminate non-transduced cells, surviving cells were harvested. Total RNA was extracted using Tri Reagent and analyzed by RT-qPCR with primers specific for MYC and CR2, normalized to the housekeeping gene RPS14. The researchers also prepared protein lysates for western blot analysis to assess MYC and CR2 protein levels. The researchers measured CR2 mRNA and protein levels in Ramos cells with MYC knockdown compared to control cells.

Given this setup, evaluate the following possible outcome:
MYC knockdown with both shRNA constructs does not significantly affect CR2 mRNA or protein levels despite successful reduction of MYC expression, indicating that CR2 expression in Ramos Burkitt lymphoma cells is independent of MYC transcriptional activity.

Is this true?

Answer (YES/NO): NO